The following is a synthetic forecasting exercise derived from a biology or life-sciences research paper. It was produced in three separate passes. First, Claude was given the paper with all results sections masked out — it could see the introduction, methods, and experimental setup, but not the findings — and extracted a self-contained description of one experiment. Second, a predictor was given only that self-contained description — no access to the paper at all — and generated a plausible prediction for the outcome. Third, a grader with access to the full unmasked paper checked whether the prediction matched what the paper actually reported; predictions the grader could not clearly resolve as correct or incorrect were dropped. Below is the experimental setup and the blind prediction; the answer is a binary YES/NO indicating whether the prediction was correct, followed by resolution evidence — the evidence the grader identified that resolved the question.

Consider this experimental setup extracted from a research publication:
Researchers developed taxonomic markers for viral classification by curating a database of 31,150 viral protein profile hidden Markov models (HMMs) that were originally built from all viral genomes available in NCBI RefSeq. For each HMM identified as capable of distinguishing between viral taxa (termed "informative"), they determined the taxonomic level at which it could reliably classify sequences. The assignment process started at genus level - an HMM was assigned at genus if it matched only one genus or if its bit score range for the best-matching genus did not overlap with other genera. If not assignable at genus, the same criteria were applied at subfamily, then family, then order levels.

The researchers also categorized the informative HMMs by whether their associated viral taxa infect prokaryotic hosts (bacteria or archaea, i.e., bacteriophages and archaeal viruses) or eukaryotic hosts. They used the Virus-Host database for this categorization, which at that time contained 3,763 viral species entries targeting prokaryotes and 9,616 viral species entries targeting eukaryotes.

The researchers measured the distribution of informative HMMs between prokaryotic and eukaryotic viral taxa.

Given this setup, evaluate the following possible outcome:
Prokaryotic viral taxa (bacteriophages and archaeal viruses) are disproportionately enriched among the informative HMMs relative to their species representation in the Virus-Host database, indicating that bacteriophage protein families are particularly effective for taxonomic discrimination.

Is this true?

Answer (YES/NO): YES